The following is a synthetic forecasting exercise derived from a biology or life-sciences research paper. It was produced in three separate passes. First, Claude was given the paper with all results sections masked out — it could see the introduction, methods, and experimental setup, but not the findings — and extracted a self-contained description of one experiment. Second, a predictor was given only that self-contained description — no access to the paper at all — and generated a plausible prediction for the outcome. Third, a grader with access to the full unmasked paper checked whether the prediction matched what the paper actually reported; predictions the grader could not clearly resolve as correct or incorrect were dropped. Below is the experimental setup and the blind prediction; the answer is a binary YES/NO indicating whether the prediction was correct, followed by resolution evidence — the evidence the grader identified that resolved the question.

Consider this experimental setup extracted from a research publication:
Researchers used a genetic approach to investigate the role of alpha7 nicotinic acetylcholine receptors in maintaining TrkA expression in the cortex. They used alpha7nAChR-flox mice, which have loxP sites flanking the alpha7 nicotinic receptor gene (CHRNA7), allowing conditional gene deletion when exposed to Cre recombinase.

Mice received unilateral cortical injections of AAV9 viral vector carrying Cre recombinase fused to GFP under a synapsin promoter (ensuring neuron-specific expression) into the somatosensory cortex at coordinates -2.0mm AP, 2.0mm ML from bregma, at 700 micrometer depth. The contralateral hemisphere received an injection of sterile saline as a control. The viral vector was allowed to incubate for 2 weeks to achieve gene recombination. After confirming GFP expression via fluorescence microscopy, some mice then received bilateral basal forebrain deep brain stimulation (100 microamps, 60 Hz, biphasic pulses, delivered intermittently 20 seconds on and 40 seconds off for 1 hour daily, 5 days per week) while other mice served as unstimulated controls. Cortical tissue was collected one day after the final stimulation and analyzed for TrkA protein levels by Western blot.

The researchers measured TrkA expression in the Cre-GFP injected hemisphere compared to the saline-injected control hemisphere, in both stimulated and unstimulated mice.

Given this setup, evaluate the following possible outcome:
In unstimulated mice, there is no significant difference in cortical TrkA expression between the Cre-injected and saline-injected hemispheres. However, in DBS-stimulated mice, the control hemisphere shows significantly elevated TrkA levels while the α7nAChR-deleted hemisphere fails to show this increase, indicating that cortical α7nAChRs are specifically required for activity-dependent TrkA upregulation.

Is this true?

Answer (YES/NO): NO